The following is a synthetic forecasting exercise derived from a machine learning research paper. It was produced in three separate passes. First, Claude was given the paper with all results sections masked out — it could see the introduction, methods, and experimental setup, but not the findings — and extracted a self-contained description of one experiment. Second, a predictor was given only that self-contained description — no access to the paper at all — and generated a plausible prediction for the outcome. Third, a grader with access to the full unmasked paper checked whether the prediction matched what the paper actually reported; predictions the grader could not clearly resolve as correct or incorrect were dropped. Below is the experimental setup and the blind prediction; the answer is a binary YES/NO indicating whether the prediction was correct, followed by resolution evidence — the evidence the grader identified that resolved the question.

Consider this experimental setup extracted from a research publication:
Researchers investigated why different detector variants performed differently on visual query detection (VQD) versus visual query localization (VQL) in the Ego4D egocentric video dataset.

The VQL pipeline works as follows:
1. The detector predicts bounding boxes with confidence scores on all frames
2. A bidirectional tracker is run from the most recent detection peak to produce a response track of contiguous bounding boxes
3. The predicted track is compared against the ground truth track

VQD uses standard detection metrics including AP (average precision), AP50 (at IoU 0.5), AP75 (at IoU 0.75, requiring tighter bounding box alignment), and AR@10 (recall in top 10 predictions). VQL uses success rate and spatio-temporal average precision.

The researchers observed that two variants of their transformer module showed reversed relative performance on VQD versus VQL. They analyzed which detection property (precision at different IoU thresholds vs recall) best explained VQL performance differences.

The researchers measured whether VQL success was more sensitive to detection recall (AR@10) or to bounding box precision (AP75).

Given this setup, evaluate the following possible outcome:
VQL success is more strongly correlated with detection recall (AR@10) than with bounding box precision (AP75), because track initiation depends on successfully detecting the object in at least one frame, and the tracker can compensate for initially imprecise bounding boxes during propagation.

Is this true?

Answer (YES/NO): NO